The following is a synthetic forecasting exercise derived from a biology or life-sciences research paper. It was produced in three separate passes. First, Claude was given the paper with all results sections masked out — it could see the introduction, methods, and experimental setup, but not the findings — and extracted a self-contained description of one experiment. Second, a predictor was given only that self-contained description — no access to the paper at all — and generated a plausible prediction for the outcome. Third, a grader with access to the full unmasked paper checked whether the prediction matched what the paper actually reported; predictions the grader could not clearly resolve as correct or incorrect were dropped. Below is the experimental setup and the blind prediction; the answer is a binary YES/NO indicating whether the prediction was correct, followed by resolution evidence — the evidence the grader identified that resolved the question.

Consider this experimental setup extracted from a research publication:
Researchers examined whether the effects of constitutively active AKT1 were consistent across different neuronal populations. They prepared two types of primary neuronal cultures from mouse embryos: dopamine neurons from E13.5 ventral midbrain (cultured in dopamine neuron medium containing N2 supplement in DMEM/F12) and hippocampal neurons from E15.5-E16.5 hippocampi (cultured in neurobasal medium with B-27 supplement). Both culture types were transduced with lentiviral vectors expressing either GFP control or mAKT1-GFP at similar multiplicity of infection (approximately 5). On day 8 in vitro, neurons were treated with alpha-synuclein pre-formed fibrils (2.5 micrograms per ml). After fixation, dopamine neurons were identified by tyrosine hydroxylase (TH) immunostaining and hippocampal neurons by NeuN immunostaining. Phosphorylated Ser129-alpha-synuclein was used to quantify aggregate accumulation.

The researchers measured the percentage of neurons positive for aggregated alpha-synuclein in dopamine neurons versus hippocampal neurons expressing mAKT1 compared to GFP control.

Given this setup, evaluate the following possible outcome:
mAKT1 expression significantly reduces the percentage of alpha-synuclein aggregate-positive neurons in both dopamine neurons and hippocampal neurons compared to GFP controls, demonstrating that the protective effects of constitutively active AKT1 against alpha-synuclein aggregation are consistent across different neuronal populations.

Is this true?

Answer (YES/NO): YES